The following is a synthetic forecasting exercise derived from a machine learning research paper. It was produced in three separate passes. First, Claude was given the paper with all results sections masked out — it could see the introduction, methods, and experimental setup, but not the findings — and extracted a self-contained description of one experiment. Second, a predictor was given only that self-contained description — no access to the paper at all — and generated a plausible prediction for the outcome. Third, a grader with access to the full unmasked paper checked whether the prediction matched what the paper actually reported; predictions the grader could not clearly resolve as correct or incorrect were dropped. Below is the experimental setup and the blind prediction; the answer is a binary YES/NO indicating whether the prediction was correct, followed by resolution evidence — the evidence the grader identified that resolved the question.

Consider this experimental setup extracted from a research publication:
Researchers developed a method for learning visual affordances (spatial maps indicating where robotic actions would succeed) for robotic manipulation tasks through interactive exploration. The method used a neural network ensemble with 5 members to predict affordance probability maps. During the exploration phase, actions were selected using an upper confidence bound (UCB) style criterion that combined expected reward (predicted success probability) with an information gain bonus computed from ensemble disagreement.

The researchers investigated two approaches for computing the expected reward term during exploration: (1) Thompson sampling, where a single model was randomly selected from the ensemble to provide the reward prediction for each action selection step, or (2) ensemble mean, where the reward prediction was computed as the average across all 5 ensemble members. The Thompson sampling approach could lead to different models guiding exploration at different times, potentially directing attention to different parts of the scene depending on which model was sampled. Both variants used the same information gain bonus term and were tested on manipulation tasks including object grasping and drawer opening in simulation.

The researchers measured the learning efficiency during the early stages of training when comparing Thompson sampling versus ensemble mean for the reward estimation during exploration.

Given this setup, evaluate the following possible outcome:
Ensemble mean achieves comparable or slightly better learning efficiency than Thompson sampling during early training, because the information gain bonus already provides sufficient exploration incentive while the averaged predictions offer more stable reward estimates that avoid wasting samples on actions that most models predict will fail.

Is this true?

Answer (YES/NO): NO